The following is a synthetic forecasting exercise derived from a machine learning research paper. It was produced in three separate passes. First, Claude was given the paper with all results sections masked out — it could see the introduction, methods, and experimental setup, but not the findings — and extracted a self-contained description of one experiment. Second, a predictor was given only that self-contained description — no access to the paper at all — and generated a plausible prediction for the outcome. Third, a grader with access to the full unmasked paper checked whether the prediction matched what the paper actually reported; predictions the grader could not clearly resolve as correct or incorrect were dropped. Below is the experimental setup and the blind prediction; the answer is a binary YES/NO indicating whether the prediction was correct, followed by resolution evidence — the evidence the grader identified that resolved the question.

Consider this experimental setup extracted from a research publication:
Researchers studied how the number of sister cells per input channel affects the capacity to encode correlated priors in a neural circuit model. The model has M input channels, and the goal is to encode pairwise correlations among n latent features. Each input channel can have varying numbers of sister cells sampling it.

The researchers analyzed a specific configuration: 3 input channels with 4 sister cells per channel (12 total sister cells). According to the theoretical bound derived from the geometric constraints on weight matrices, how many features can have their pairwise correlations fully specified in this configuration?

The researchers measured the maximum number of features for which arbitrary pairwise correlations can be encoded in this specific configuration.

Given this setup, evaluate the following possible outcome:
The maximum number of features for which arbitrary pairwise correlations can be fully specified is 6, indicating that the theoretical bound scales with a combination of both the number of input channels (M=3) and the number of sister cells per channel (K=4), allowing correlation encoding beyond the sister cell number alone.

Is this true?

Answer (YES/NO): NO